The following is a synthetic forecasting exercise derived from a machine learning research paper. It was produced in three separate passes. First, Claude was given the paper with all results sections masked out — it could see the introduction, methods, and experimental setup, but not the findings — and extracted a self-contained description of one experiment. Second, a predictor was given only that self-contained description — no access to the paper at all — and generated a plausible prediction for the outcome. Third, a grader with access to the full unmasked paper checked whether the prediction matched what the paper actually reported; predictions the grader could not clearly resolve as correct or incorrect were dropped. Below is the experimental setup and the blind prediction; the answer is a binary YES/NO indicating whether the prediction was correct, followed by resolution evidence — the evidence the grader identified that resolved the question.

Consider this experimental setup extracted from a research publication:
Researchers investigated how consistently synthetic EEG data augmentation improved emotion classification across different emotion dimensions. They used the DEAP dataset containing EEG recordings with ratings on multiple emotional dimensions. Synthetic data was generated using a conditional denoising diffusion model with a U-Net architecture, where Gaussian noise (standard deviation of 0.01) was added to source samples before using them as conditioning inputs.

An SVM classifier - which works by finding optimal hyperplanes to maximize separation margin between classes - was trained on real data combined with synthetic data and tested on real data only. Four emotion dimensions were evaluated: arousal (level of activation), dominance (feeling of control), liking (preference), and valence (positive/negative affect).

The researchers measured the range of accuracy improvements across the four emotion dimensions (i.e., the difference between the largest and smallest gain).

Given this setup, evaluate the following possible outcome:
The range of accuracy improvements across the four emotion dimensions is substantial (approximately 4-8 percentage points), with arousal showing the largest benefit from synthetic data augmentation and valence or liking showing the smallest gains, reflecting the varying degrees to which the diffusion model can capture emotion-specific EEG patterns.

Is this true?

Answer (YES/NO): NO